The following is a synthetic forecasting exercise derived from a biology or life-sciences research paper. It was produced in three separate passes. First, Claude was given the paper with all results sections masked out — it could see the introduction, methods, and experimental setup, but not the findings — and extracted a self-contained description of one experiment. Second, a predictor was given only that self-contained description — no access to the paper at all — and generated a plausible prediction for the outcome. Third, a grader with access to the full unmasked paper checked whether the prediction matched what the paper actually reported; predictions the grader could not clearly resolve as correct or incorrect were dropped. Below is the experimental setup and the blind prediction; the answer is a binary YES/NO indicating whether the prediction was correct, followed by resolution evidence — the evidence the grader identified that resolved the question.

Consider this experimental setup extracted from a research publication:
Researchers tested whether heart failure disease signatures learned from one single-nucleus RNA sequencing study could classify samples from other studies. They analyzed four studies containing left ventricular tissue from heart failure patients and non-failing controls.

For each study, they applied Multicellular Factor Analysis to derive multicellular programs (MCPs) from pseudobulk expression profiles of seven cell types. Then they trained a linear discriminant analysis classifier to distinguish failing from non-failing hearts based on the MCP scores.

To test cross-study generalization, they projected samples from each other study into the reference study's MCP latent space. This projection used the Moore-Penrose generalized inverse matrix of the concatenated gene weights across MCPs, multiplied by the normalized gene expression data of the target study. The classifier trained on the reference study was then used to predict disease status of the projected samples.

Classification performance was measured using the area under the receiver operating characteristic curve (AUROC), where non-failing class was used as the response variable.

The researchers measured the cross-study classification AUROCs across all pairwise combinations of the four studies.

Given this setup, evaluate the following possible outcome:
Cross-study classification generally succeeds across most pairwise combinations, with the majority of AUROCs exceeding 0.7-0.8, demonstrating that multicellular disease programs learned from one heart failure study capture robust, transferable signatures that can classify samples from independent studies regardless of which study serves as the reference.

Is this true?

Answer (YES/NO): YES